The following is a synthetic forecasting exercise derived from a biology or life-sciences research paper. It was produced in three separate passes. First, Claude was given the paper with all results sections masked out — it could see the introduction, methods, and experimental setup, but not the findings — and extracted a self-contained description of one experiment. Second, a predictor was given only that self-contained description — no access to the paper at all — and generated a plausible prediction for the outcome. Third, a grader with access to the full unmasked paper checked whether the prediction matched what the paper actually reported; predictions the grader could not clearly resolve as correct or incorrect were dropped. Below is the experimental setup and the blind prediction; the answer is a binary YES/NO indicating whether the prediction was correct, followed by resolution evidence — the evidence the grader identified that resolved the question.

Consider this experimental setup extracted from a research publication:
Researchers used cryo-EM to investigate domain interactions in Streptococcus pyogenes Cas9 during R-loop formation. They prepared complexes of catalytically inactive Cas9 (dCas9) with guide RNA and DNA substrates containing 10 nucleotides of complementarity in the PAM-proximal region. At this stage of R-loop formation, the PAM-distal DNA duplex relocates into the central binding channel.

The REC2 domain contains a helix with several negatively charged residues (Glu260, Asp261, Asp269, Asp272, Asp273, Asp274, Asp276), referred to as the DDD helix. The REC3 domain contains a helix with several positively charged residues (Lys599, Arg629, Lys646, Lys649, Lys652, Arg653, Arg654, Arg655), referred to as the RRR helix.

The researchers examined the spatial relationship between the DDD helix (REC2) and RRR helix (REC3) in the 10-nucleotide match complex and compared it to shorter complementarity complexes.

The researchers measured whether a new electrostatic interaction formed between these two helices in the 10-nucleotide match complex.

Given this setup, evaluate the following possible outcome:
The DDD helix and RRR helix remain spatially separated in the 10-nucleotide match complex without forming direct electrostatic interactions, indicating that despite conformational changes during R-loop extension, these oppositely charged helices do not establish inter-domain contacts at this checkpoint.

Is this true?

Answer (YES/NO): NO